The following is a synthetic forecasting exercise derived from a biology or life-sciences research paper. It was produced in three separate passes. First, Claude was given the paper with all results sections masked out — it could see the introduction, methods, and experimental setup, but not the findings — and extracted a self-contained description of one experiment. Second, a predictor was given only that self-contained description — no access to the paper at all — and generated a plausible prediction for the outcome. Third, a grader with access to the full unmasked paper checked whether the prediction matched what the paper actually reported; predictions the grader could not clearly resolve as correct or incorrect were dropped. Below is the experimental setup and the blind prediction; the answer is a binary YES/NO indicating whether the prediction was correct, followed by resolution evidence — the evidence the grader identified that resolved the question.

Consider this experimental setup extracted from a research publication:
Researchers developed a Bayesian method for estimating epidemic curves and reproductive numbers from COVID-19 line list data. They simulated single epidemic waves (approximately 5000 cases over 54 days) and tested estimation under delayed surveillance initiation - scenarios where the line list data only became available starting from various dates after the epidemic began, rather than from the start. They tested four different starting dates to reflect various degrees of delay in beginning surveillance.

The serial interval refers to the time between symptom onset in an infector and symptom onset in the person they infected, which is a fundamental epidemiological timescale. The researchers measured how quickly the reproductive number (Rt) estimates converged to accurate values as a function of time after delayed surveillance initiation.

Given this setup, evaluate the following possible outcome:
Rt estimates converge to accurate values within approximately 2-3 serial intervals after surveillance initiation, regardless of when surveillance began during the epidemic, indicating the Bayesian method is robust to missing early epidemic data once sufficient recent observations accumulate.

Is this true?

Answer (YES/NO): NO